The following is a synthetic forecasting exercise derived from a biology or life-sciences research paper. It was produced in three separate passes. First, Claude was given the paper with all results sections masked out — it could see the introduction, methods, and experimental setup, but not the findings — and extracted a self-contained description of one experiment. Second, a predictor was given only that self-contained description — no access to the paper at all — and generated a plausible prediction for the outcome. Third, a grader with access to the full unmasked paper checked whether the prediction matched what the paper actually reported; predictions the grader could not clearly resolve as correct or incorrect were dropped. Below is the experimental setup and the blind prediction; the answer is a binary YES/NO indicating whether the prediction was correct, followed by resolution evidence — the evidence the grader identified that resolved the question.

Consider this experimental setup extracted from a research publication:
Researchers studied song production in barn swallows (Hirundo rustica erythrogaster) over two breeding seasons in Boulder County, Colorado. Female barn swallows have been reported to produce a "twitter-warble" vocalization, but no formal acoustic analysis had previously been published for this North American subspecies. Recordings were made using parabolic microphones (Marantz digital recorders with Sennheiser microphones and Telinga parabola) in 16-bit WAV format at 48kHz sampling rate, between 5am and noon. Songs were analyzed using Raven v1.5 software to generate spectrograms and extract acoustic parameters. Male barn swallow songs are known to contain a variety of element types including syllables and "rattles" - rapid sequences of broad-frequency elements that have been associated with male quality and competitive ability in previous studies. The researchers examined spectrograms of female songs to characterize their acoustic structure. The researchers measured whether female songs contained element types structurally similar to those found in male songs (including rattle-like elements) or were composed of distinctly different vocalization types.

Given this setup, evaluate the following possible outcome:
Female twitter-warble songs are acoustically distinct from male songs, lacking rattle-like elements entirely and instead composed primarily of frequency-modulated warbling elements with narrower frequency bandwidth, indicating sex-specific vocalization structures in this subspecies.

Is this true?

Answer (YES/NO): NO